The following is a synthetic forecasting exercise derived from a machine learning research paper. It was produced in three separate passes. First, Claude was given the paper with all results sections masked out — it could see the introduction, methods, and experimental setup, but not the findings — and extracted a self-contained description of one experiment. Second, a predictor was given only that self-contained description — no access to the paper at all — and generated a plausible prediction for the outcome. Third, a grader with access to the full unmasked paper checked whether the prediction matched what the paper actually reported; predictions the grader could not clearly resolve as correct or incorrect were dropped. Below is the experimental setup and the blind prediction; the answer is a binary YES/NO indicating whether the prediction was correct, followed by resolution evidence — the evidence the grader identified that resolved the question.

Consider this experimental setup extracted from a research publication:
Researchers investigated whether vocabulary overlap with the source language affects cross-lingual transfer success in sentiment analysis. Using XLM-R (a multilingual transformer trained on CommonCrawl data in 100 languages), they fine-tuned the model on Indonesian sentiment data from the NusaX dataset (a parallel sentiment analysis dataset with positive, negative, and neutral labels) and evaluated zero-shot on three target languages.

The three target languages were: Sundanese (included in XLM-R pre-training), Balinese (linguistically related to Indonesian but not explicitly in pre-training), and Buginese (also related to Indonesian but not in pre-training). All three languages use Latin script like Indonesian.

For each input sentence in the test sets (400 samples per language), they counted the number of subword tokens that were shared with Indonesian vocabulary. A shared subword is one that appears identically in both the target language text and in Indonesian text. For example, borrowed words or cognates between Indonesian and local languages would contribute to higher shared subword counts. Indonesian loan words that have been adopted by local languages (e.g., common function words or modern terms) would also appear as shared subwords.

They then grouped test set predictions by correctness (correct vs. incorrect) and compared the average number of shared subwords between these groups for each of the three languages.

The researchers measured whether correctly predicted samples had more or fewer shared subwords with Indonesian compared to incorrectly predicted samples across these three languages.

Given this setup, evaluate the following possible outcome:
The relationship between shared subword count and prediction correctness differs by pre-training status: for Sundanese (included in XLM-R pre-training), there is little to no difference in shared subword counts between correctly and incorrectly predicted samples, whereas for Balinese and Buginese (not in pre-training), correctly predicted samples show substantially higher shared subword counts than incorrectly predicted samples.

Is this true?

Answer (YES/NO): NO